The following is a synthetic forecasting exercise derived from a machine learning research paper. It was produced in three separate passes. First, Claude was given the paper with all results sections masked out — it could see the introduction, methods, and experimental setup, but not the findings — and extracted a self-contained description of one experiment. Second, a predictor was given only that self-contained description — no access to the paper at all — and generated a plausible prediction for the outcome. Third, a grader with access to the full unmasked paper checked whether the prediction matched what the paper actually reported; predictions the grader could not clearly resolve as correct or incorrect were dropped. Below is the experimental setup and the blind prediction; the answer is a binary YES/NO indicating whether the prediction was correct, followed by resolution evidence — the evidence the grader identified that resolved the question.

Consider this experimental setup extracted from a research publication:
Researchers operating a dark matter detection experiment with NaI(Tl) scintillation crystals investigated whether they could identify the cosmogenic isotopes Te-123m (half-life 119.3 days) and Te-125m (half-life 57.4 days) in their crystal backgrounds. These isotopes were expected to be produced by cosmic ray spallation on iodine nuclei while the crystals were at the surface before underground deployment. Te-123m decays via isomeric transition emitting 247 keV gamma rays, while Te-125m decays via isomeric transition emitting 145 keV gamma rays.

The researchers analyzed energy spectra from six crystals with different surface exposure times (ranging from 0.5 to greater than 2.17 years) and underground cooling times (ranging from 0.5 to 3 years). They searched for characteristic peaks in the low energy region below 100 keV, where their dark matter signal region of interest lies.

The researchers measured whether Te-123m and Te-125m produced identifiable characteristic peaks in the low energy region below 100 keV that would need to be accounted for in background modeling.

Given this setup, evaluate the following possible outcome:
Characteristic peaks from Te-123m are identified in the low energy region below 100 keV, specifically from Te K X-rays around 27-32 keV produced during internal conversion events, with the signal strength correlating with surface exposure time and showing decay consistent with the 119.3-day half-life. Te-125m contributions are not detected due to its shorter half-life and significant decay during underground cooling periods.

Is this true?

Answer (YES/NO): NO